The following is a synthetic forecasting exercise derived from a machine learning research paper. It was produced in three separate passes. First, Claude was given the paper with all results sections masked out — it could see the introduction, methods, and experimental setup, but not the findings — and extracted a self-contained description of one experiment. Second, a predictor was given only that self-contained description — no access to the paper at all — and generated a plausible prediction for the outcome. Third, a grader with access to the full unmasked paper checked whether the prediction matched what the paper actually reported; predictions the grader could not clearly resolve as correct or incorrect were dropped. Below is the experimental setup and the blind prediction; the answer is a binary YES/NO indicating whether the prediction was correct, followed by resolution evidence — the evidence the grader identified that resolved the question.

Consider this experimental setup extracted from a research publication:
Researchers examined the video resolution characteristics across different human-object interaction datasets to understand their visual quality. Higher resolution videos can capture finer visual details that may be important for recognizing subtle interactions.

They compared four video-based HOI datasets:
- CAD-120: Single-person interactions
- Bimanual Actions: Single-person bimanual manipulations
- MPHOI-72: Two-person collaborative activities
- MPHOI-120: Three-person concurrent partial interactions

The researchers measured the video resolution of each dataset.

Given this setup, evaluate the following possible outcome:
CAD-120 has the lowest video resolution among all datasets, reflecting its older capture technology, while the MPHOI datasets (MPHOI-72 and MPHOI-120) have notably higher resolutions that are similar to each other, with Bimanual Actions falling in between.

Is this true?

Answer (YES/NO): NO